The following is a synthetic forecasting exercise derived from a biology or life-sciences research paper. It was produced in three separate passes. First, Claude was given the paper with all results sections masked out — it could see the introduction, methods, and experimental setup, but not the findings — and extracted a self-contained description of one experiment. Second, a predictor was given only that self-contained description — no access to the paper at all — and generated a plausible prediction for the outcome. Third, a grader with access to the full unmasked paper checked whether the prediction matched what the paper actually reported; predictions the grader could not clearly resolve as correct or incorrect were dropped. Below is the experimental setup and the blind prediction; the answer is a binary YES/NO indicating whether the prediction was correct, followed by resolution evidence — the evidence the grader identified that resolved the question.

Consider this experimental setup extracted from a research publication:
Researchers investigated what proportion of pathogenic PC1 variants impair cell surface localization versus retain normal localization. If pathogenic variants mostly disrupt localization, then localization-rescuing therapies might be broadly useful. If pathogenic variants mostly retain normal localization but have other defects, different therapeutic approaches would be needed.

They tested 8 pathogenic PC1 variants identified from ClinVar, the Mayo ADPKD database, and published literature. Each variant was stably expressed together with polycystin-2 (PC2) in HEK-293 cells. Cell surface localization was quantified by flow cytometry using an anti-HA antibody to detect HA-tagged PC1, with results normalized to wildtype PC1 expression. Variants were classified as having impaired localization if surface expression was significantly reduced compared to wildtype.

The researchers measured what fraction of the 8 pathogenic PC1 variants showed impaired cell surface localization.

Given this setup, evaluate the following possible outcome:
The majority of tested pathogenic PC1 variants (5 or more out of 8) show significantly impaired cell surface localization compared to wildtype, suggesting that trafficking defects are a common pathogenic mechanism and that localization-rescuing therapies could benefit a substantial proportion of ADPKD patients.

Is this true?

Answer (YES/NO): YES